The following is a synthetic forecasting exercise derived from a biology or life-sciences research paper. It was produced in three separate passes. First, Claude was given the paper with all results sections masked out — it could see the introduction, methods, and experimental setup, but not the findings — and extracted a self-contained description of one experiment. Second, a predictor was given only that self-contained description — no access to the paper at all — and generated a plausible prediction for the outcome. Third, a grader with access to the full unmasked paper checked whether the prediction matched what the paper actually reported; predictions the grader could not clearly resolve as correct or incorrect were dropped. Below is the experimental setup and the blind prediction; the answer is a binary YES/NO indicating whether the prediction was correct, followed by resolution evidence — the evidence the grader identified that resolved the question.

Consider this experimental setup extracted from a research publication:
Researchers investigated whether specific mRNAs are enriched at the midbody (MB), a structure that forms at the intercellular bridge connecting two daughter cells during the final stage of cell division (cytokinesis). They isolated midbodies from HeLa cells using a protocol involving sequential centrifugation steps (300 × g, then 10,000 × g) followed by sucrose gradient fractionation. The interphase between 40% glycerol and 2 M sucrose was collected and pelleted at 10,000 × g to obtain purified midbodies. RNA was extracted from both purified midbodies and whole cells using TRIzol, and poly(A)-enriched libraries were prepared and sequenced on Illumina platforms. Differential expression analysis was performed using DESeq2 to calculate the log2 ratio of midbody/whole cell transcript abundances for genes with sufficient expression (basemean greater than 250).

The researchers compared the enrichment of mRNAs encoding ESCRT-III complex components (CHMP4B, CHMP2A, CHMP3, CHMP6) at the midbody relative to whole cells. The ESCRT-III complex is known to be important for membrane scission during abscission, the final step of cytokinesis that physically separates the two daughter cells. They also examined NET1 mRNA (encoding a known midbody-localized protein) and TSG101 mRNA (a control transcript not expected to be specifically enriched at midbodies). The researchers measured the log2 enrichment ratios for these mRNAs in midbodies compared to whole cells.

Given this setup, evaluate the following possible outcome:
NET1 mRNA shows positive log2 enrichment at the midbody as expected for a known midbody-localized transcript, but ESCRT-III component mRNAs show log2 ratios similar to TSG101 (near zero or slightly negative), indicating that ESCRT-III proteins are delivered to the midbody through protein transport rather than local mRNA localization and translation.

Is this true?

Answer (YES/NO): NO